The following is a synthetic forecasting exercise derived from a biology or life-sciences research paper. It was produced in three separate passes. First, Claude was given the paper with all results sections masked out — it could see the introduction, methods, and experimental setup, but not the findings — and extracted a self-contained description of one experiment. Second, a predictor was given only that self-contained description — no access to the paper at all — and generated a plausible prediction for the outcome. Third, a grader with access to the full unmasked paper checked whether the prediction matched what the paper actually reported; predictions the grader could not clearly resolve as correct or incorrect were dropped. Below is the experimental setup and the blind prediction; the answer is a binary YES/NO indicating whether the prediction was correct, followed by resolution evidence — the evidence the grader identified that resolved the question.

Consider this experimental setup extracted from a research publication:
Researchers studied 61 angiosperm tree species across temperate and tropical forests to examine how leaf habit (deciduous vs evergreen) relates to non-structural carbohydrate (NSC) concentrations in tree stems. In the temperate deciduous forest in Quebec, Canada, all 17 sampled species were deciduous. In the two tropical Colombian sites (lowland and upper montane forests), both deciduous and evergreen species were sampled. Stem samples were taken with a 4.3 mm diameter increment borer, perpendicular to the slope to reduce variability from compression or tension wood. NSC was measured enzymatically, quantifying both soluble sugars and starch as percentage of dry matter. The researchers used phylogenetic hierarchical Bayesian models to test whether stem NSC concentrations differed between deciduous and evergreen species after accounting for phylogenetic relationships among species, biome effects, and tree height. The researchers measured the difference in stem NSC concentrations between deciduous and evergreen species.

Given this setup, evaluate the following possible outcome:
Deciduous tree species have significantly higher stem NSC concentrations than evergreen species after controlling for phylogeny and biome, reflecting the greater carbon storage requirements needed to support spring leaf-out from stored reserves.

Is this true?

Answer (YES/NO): NO